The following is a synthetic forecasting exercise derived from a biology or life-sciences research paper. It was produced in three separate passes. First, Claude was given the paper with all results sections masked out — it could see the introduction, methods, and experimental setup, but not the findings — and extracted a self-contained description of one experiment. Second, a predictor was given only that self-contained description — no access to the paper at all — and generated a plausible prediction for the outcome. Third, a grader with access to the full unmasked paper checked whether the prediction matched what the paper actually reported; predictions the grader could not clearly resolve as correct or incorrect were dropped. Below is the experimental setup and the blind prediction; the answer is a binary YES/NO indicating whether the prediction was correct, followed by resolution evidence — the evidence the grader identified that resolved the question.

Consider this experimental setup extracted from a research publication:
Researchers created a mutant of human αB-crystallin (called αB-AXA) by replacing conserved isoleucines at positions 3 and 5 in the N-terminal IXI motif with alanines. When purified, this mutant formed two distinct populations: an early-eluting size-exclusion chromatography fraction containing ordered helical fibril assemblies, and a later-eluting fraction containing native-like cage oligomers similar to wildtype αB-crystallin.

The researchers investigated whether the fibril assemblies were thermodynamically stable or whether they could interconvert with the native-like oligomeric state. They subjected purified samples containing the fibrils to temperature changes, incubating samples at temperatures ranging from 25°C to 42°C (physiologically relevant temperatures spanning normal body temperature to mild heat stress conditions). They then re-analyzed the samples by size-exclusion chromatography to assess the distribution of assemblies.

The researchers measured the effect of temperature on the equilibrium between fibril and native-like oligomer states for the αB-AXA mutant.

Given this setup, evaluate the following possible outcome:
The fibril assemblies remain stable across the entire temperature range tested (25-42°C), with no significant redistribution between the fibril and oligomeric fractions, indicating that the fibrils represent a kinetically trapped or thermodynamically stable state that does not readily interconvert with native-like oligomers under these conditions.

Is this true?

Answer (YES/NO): NO